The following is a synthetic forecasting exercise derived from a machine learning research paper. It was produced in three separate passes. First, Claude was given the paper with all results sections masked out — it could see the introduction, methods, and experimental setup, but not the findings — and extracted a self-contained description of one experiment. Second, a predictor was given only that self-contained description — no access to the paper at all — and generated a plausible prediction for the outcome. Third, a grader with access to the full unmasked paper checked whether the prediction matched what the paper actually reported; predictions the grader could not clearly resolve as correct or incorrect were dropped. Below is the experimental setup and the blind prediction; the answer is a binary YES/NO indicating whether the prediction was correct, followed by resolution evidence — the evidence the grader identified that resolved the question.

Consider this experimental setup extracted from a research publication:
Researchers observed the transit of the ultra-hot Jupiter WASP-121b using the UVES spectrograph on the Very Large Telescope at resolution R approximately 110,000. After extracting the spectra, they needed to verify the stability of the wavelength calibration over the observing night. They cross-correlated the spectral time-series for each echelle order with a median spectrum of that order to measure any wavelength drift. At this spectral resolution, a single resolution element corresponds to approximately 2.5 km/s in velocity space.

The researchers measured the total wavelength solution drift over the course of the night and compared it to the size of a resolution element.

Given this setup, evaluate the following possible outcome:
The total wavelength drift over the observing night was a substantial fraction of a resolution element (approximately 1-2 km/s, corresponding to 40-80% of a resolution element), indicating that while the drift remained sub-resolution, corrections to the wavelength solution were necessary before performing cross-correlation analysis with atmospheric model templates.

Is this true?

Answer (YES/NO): NO